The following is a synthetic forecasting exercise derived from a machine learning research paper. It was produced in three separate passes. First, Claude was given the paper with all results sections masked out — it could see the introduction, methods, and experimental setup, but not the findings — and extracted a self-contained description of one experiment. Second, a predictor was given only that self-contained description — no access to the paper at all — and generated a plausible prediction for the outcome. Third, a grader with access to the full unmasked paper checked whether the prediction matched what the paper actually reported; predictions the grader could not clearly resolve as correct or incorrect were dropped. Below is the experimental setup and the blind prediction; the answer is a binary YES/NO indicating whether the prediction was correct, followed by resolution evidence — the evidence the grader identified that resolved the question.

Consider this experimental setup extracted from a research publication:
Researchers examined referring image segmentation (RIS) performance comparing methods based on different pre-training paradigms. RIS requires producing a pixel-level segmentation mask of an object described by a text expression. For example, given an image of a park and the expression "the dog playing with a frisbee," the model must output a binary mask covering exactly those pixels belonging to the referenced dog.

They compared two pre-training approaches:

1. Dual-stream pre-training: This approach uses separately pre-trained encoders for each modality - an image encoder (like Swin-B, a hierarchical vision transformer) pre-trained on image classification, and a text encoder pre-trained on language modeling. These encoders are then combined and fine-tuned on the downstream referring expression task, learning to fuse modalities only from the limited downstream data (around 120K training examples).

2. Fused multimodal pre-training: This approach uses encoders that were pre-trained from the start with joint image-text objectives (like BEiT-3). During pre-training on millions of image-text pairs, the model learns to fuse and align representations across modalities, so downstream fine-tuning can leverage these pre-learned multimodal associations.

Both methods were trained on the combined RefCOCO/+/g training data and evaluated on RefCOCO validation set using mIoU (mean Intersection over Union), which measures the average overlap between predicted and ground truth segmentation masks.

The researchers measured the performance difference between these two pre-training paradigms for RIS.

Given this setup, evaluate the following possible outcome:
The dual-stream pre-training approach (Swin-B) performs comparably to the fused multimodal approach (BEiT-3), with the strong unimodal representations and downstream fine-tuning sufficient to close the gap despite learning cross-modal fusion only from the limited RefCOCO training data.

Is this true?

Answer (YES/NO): NO